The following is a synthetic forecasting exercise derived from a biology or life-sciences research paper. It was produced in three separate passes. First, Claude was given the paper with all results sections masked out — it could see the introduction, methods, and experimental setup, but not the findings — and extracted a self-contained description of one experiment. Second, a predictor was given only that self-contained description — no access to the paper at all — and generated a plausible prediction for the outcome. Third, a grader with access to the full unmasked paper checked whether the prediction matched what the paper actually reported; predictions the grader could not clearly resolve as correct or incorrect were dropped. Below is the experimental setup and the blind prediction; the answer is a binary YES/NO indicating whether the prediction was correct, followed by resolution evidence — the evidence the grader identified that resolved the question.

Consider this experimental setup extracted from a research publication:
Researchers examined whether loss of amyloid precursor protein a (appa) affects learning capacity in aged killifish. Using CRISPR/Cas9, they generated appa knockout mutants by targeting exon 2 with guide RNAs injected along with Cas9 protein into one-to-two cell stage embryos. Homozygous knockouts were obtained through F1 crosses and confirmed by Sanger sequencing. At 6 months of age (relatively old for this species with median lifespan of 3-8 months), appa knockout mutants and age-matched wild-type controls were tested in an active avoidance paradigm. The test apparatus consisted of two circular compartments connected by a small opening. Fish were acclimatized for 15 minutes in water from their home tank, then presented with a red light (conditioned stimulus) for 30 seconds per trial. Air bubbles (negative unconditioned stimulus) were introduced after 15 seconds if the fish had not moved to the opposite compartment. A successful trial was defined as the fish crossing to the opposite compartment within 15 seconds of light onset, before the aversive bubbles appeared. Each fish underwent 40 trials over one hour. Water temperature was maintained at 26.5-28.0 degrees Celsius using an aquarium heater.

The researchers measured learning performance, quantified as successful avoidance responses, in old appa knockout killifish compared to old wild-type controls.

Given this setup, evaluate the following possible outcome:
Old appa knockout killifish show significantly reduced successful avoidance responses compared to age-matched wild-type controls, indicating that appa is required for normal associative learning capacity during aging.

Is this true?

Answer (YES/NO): NO